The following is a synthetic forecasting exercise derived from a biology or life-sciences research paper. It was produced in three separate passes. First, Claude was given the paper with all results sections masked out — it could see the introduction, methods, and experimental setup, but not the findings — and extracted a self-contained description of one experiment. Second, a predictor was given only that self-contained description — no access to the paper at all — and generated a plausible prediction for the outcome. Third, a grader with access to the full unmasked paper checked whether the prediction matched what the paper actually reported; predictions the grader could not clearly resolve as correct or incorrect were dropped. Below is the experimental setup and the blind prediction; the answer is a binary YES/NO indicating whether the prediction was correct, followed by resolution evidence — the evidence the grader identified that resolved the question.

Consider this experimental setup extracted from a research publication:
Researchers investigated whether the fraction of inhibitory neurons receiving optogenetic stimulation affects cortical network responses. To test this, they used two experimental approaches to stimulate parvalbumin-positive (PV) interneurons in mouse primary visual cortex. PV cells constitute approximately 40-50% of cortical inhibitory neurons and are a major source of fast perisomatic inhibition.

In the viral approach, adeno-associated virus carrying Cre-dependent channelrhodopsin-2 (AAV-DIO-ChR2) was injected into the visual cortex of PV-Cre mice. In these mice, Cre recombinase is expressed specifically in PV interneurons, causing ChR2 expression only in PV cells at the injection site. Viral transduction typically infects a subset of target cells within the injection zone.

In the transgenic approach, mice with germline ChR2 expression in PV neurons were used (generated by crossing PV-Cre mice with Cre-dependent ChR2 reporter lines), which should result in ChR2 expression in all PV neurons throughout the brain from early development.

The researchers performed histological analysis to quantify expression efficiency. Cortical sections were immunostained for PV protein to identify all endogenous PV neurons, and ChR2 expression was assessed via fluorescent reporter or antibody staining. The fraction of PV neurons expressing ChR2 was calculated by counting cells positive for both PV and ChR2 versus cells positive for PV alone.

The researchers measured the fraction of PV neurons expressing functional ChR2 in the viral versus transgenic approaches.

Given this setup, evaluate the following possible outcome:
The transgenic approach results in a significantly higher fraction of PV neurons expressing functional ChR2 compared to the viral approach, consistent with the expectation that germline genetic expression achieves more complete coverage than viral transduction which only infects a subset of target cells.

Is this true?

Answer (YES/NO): YES